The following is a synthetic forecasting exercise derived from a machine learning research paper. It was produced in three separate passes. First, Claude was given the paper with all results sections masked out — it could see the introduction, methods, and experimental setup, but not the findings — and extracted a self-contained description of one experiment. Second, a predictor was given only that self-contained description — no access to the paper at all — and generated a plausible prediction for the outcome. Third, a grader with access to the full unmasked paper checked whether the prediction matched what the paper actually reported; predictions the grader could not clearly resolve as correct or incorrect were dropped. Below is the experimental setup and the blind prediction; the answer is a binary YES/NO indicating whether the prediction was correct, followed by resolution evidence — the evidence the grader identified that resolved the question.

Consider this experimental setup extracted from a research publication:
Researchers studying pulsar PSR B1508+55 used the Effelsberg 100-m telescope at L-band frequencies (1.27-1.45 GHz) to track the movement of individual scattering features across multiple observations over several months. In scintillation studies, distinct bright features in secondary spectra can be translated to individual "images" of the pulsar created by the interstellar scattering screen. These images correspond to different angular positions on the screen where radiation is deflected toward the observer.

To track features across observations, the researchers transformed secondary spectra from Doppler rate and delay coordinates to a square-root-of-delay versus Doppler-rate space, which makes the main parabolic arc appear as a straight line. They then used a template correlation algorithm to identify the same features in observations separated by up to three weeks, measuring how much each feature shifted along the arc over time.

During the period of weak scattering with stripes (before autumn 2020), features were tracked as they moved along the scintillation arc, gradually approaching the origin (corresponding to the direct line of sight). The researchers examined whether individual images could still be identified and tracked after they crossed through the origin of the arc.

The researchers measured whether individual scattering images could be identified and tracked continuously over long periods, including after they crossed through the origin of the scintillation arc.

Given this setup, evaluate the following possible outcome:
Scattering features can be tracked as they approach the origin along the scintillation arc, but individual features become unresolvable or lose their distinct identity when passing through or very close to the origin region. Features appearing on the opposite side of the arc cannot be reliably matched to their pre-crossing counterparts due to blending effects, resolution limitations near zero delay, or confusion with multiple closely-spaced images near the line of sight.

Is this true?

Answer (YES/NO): NO